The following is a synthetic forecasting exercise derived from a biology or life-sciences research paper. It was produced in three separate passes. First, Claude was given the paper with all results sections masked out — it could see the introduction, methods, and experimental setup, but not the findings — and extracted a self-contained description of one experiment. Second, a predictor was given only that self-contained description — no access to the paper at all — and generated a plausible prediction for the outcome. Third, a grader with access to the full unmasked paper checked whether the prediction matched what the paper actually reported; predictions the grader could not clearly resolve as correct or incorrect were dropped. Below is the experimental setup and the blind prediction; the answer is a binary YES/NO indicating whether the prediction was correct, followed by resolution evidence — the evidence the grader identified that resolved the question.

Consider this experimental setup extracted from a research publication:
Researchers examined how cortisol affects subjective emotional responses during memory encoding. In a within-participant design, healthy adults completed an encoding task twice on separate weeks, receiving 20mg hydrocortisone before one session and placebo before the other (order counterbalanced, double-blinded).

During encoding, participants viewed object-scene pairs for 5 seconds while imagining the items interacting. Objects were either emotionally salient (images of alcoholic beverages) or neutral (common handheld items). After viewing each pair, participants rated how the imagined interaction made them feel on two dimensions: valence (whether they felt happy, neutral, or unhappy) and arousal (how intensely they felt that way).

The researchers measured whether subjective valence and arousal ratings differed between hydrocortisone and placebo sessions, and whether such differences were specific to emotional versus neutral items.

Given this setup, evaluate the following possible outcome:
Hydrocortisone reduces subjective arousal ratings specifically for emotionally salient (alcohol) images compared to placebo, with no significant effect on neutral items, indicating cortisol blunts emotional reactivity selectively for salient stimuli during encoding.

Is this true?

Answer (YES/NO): NO